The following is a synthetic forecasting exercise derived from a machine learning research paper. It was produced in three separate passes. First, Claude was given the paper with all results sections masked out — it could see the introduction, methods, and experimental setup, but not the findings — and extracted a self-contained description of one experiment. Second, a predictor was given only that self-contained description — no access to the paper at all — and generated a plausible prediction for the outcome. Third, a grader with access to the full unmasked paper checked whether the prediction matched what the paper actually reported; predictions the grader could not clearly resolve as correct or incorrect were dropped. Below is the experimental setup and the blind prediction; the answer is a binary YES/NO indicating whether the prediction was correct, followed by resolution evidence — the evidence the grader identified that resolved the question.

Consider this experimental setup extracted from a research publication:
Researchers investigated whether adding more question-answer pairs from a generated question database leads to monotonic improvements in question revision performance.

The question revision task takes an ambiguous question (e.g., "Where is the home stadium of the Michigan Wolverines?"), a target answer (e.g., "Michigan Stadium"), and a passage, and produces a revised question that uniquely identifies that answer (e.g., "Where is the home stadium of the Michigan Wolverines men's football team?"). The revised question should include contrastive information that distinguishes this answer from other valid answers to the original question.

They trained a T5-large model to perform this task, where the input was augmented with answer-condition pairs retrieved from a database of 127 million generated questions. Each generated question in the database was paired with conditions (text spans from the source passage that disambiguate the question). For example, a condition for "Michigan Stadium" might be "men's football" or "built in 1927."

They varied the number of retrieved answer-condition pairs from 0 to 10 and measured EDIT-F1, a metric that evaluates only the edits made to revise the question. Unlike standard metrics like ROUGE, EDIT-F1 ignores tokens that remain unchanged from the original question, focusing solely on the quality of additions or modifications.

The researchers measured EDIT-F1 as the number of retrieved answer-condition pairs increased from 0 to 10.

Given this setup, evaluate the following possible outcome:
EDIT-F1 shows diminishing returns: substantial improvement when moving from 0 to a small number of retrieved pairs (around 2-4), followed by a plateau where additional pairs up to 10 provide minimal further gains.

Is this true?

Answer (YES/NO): NO